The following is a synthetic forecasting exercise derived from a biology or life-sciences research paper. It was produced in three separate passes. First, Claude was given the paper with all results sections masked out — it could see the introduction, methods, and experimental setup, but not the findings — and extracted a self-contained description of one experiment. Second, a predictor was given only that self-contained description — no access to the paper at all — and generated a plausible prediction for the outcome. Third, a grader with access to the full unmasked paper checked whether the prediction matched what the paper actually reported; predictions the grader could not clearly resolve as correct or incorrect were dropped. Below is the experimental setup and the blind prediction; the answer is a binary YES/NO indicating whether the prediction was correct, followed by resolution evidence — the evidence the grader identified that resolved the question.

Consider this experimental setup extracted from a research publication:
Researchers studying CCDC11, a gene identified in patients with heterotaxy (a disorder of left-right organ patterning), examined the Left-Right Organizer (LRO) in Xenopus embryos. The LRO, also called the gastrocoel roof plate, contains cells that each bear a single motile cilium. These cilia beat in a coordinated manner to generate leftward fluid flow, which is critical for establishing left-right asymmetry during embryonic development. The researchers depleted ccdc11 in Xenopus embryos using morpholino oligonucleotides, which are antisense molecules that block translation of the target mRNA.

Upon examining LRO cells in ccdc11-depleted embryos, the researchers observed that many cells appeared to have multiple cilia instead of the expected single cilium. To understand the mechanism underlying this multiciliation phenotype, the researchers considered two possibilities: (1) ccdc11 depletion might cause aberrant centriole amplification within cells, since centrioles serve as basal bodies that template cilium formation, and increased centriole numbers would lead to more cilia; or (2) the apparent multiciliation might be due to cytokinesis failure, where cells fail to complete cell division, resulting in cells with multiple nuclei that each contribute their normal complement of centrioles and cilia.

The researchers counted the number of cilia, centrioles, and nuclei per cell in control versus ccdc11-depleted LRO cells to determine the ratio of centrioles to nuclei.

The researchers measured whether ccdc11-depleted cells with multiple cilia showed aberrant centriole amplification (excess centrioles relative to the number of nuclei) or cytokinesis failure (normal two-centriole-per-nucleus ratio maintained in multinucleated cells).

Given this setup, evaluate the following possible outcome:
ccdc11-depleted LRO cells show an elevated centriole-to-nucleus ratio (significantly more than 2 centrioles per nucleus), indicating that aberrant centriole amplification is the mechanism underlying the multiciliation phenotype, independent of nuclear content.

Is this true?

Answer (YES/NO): NO